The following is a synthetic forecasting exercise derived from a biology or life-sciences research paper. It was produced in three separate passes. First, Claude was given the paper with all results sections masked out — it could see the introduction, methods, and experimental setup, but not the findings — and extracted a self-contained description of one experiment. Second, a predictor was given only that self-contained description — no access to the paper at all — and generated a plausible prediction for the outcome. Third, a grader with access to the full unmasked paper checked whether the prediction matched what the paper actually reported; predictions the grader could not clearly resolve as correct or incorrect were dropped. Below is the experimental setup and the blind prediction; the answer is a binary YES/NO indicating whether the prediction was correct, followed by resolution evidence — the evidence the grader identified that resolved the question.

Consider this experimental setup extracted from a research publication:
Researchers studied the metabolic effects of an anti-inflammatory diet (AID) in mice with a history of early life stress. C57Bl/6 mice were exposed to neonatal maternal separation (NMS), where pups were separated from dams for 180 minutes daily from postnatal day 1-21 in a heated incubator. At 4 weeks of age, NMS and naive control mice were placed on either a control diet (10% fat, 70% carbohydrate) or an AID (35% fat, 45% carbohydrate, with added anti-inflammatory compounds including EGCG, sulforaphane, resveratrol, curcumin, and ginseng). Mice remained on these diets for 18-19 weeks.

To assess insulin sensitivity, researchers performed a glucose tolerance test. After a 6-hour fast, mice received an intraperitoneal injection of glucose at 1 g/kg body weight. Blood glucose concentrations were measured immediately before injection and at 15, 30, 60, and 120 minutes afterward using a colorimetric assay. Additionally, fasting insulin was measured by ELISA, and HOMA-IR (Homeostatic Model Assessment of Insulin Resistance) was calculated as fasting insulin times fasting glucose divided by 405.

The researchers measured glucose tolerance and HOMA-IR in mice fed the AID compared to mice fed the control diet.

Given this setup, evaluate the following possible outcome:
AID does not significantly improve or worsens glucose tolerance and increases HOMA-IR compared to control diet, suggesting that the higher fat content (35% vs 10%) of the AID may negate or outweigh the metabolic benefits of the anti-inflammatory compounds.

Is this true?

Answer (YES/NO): YES